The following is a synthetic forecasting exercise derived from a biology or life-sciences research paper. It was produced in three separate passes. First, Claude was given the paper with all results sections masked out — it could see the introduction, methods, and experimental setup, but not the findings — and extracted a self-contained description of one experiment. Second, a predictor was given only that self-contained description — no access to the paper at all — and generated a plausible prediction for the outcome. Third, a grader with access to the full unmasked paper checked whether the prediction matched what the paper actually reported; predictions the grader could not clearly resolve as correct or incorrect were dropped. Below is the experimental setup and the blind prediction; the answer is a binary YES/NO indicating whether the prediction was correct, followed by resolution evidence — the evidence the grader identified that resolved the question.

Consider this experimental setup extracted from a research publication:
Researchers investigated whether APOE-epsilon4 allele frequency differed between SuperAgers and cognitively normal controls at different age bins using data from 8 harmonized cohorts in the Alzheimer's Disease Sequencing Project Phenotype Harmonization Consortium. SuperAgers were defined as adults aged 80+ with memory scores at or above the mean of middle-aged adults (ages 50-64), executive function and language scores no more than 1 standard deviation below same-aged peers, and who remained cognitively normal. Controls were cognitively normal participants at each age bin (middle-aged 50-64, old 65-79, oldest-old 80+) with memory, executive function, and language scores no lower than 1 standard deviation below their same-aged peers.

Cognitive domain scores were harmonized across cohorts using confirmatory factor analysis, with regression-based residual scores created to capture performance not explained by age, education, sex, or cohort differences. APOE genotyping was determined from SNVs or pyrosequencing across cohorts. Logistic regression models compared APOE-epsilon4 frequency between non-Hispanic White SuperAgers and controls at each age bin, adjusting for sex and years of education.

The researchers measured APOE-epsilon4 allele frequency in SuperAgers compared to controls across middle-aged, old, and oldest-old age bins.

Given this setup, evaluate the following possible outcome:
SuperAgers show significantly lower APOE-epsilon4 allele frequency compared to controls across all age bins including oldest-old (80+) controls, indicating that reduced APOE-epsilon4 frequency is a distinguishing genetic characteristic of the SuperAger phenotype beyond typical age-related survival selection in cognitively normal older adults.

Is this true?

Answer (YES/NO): YES